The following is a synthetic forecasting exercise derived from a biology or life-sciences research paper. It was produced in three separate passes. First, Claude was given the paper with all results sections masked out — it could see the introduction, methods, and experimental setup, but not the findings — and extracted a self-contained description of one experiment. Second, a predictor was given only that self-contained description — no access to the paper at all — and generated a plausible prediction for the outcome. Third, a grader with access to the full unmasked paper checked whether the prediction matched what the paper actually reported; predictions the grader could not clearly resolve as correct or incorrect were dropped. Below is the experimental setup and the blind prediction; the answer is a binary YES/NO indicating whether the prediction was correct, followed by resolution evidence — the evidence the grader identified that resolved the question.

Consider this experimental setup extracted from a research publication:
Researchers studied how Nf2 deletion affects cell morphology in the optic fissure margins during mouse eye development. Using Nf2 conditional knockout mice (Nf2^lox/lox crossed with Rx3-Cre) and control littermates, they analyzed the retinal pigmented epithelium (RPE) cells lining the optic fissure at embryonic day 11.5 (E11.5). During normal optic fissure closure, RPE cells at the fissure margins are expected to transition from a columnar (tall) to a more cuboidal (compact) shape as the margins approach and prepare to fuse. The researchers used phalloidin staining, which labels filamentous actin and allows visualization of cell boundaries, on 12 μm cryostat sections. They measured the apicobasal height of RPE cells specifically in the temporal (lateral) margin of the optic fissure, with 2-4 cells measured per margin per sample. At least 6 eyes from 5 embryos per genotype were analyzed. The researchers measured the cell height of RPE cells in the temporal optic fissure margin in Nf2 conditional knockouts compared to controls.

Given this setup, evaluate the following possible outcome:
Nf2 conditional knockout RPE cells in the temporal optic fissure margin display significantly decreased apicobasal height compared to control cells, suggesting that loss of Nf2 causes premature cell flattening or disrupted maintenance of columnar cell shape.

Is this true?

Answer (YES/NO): NO